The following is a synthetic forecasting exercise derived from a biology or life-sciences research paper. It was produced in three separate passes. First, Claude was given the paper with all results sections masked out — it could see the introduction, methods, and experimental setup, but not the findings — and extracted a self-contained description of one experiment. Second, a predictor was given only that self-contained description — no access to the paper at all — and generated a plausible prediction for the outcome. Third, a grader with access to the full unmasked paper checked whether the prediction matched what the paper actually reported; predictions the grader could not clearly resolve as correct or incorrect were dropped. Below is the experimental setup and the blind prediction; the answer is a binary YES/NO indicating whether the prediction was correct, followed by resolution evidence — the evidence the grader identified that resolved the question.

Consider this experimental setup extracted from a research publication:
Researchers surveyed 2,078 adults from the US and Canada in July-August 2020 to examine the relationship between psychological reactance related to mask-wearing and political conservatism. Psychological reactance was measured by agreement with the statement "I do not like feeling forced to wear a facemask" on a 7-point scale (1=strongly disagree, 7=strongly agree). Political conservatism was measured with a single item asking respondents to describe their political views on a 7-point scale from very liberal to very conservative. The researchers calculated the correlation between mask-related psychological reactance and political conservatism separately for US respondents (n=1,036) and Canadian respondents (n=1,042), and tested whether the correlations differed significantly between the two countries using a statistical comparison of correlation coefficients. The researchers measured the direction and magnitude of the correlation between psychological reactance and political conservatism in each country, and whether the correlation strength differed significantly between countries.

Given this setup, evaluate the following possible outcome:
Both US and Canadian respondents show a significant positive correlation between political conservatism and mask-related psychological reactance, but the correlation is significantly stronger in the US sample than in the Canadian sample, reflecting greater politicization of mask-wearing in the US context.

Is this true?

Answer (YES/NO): NO